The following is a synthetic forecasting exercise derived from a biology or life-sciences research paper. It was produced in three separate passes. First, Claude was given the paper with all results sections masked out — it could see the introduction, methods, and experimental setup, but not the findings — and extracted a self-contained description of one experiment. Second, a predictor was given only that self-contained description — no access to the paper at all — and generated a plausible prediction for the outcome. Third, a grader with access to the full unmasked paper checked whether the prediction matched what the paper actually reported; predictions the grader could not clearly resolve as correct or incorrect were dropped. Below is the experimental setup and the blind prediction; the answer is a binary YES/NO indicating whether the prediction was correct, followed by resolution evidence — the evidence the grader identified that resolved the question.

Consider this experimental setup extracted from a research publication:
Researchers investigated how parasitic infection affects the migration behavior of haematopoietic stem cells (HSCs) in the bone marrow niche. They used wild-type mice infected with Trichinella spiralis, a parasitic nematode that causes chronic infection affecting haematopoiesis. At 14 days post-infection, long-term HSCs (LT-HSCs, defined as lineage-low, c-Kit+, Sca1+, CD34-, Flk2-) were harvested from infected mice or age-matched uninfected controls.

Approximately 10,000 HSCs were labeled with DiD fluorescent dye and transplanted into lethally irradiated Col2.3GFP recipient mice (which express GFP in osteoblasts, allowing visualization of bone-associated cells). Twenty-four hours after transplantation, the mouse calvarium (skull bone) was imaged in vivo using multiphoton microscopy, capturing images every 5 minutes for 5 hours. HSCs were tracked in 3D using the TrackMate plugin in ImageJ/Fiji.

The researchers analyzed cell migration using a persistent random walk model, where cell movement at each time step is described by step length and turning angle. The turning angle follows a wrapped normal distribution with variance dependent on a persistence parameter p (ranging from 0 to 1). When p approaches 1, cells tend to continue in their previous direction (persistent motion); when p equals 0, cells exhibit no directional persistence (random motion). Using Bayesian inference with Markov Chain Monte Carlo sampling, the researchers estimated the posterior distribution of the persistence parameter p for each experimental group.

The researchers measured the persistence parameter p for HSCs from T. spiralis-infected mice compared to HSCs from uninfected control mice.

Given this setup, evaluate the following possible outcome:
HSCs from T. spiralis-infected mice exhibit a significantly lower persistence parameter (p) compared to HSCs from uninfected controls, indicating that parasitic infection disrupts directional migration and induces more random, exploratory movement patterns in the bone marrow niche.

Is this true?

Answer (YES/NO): NO